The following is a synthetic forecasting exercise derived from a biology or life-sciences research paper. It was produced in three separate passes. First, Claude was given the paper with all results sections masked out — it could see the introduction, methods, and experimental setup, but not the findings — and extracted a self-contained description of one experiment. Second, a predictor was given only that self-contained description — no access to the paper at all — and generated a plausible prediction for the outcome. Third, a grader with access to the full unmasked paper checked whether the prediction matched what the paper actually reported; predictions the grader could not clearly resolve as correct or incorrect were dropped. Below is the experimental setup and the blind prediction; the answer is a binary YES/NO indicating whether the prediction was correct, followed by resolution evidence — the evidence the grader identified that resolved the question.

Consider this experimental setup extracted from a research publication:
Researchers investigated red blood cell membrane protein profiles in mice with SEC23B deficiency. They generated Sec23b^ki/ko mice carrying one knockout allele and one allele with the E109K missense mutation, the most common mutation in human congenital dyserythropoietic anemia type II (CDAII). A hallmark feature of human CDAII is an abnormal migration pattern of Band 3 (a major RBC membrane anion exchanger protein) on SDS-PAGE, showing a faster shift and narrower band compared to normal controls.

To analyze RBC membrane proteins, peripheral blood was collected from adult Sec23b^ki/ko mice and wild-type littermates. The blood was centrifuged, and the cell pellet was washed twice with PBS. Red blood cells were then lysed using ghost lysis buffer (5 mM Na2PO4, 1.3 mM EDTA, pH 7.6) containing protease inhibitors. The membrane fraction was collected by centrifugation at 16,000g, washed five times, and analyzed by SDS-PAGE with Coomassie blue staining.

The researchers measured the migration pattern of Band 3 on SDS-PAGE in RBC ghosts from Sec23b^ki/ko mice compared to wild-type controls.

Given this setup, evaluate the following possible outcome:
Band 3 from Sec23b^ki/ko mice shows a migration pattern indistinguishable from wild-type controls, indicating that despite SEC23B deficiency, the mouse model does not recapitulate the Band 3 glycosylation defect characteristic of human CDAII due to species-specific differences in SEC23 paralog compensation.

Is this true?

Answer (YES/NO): YES